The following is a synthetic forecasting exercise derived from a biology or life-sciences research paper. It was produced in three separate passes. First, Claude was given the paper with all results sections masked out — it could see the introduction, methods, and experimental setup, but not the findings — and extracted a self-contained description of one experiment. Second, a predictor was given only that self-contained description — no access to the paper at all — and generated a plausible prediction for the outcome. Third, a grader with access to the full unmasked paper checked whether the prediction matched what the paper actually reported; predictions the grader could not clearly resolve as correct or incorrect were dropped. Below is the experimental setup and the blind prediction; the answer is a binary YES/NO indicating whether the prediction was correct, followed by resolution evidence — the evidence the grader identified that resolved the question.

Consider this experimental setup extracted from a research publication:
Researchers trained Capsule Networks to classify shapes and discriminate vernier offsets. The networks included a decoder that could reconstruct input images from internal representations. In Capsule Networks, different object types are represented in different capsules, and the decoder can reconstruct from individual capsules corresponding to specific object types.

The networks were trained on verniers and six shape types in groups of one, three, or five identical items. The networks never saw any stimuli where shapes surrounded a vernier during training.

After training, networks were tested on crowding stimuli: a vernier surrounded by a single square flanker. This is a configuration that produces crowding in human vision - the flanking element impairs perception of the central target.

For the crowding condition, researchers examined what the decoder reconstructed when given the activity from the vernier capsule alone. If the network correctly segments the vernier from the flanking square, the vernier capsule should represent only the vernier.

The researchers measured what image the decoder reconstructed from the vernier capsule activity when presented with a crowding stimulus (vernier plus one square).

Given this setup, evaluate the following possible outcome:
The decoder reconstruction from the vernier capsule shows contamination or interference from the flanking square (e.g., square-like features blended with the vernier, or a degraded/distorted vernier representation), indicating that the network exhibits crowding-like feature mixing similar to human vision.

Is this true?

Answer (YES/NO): YES